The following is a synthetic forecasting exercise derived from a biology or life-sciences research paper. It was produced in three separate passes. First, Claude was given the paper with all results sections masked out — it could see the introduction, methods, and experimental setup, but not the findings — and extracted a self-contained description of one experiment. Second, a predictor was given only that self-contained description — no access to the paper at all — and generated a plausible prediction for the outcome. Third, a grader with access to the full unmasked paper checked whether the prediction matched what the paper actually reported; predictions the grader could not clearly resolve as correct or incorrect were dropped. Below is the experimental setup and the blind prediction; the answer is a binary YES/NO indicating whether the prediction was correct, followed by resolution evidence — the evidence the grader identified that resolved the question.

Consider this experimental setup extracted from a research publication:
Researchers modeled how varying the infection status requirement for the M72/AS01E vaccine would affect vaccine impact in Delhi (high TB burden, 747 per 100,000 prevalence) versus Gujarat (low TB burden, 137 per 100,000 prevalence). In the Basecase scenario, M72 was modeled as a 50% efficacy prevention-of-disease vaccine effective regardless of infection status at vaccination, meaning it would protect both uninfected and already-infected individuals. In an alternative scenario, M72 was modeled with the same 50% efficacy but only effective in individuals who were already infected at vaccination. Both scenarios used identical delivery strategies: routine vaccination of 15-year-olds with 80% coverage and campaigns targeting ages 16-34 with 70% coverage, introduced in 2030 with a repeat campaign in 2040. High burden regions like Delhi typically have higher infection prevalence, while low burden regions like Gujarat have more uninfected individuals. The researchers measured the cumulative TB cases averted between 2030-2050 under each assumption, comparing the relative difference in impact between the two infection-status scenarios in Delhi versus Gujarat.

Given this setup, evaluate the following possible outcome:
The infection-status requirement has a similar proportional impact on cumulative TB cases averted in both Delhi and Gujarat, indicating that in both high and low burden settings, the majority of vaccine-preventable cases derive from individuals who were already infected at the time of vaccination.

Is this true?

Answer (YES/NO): NO